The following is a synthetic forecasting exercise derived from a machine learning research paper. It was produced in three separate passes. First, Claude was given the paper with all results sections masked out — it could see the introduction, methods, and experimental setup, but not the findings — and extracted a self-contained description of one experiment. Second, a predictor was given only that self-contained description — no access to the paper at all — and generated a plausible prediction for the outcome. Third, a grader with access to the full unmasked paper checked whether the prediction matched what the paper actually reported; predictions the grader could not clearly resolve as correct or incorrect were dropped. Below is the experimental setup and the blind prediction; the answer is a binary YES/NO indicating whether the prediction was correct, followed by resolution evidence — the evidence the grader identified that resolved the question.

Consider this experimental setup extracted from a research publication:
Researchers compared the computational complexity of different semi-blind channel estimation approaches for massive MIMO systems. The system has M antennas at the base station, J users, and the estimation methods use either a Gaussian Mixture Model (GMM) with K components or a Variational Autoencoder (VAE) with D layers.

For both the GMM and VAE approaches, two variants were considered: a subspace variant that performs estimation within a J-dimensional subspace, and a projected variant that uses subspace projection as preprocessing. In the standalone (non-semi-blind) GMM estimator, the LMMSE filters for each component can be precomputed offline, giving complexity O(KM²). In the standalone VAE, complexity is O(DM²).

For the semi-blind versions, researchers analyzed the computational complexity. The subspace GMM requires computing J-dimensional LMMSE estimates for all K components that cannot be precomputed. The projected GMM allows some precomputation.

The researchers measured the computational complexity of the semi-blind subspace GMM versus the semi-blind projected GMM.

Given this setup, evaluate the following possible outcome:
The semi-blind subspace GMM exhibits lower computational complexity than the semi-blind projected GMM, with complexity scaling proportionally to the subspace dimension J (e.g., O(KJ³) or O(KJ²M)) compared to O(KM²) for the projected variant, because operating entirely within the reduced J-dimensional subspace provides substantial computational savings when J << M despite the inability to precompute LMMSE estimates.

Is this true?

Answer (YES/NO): NO